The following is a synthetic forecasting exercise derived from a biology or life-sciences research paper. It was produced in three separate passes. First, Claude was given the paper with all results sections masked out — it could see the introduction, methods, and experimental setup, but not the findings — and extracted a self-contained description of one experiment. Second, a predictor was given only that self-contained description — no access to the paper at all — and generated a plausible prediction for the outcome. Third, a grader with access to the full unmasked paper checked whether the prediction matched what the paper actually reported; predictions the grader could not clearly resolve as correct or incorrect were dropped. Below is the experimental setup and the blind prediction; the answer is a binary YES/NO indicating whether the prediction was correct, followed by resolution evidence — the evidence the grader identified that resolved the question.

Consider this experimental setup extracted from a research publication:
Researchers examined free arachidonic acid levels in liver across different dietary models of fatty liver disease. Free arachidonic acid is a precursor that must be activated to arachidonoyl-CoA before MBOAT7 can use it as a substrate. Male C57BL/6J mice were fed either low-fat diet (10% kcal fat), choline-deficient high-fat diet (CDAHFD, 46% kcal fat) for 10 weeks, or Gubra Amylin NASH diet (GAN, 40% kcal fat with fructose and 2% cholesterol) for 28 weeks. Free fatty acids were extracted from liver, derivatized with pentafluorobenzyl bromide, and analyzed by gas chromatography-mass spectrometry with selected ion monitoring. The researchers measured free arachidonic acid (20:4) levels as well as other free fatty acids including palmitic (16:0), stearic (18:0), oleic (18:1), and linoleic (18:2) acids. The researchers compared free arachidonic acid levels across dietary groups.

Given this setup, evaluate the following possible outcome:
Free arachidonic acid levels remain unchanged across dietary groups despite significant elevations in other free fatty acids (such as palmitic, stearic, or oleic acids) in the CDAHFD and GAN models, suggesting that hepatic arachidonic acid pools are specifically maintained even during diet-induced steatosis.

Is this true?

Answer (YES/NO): NO